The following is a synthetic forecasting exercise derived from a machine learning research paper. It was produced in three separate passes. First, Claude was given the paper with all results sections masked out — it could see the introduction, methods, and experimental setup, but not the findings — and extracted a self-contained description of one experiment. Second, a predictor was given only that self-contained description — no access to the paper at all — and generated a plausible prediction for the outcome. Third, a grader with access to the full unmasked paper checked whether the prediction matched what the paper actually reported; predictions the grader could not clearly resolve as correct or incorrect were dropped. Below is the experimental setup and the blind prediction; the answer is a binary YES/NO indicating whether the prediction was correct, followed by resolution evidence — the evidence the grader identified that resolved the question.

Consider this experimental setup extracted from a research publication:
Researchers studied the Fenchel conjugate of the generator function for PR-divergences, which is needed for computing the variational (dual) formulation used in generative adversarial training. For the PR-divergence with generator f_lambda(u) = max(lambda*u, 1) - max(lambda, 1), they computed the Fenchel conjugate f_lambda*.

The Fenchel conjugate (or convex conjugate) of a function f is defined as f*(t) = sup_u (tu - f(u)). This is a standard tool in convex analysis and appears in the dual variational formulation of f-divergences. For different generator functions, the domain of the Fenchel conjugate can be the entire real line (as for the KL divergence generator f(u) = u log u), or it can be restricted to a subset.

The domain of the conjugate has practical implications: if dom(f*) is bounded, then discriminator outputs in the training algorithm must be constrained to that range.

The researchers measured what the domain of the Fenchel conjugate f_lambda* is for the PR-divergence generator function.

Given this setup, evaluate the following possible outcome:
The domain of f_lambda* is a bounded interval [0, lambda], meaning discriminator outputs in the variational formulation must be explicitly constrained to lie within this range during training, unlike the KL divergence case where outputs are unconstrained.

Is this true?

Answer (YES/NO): YES